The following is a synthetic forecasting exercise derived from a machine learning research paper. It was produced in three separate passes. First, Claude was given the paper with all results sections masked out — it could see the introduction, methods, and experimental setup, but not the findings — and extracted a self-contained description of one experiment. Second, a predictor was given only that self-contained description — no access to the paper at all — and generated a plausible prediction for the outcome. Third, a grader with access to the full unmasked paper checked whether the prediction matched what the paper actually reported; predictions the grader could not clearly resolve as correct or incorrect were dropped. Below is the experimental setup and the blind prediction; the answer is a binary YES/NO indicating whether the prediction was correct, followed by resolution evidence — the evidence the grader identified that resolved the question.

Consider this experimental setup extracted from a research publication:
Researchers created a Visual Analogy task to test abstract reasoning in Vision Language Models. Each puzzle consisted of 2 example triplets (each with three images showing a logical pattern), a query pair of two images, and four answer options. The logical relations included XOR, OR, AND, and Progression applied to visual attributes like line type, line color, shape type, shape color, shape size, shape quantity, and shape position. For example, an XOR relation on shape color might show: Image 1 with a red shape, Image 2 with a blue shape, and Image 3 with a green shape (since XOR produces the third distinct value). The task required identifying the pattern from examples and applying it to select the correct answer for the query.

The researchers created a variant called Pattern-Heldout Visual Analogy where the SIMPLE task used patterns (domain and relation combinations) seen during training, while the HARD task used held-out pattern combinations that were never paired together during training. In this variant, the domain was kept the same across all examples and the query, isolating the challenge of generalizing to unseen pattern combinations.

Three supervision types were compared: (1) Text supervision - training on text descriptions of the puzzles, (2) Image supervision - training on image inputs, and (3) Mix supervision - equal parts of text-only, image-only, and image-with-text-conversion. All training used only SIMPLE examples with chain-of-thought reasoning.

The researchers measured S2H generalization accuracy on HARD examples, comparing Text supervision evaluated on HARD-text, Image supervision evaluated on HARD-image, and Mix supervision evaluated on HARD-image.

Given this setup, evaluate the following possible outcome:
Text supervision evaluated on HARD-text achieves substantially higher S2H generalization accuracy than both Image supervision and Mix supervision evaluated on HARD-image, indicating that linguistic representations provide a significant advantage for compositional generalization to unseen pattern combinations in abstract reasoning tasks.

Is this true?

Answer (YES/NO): NO